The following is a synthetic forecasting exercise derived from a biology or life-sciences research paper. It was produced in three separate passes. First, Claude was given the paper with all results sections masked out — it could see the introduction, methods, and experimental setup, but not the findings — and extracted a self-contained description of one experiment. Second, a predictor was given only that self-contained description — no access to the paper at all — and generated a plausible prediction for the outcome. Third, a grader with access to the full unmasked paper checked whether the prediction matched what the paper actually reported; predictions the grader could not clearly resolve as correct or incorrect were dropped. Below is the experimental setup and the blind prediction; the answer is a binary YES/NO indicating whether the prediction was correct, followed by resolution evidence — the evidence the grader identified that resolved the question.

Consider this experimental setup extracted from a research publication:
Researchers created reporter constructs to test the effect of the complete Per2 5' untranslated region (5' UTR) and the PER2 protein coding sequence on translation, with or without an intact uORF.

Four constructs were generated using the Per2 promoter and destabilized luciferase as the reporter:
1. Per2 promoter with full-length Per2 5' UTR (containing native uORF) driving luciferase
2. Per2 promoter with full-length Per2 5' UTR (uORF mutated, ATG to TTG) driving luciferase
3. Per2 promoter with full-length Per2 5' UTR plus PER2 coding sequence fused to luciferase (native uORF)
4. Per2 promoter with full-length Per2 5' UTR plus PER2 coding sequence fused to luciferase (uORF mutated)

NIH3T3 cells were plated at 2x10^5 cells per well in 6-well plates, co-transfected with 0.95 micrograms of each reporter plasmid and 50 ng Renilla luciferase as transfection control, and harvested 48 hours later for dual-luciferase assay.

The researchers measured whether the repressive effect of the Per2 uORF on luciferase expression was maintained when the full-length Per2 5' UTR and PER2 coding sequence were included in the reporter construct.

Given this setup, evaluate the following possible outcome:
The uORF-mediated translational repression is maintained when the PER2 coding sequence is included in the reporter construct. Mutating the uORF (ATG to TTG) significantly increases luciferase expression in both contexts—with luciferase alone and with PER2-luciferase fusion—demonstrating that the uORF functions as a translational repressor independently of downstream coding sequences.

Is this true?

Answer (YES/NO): YES